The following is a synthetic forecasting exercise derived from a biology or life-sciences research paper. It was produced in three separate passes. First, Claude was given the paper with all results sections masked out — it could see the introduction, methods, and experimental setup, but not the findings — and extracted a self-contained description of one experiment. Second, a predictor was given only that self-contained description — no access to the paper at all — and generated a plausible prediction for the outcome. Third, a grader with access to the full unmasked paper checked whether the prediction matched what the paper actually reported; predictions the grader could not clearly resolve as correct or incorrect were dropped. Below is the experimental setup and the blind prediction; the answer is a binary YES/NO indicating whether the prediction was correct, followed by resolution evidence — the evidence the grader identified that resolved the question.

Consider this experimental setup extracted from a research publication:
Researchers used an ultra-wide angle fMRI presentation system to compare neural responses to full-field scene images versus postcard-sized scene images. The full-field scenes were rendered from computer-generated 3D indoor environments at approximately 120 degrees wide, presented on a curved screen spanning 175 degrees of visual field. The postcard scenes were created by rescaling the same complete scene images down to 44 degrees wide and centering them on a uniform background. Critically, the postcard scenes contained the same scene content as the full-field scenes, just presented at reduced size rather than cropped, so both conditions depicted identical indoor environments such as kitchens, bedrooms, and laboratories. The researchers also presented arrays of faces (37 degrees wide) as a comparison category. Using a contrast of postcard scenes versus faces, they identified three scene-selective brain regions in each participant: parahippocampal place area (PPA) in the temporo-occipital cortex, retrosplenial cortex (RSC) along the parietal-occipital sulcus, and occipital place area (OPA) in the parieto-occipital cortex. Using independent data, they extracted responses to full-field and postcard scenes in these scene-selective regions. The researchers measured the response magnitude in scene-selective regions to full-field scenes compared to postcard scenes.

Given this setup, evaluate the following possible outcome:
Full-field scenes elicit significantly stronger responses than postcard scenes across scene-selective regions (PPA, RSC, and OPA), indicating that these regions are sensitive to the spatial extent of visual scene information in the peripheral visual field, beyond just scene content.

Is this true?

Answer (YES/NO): NO